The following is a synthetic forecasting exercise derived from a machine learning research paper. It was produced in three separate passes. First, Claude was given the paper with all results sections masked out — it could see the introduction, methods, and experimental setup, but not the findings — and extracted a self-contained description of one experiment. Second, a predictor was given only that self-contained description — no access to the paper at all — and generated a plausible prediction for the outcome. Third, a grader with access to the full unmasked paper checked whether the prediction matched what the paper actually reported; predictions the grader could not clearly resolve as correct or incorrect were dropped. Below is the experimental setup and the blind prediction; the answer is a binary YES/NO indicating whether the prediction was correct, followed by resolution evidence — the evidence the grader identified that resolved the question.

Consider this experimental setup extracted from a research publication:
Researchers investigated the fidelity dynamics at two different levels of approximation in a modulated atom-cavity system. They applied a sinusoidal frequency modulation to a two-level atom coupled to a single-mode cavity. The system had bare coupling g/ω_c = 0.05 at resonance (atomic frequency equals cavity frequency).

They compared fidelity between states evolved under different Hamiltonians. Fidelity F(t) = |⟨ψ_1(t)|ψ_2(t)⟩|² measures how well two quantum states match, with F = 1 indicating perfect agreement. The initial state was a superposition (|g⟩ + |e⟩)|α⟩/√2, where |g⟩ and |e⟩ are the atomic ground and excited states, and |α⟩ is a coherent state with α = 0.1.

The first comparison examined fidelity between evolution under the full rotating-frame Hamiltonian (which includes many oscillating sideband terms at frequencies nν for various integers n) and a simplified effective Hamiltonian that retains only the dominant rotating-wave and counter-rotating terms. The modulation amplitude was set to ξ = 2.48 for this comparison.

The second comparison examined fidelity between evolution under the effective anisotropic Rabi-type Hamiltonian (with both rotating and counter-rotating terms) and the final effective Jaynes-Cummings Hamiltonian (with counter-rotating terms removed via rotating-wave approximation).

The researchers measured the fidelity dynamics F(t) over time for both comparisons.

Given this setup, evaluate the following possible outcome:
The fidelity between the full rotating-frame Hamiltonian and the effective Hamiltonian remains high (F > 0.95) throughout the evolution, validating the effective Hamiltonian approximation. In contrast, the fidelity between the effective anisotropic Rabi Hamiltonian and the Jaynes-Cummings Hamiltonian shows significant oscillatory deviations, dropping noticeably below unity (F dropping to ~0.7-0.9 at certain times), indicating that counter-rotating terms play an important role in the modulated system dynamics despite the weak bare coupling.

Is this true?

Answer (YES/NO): NO